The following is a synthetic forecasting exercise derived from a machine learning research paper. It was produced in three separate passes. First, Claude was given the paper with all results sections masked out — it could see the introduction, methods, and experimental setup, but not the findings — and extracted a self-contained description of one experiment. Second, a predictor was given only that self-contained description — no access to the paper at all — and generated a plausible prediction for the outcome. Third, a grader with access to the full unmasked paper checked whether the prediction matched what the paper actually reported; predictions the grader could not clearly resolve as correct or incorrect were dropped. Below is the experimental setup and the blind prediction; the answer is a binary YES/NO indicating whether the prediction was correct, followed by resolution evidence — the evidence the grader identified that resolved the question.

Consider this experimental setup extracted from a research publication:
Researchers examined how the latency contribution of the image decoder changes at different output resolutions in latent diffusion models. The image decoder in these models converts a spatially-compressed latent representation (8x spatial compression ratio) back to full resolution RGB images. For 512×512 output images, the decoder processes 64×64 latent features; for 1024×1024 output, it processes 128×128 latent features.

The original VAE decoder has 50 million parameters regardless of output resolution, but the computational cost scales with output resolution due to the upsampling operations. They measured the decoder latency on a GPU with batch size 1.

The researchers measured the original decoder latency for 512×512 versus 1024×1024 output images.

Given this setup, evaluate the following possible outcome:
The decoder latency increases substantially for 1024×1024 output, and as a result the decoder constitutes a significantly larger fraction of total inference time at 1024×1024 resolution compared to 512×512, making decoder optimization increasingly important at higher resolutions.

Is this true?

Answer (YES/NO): NO